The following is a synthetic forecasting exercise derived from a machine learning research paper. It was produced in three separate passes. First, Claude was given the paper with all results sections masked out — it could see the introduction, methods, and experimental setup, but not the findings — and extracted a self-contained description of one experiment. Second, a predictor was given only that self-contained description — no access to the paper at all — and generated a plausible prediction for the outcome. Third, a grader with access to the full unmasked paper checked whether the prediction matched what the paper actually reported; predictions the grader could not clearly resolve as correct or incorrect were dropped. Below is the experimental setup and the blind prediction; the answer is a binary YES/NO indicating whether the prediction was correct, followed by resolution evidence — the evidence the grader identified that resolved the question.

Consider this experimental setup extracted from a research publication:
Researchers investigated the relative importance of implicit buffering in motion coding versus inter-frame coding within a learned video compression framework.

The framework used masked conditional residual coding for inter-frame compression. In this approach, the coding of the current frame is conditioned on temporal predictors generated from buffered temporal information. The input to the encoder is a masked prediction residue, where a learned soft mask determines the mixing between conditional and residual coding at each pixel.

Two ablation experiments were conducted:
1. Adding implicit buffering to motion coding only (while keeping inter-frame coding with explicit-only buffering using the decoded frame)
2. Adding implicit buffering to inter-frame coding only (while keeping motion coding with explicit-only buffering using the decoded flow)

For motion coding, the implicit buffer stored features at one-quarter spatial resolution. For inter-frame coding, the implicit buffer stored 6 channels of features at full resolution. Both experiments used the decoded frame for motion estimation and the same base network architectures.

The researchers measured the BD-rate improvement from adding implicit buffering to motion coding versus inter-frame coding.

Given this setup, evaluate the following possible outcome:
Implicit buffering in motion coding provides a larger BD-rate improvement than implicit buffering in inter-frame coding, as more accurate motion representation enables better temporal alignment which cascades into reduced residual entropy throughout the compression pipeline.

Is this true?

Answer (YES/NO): YES